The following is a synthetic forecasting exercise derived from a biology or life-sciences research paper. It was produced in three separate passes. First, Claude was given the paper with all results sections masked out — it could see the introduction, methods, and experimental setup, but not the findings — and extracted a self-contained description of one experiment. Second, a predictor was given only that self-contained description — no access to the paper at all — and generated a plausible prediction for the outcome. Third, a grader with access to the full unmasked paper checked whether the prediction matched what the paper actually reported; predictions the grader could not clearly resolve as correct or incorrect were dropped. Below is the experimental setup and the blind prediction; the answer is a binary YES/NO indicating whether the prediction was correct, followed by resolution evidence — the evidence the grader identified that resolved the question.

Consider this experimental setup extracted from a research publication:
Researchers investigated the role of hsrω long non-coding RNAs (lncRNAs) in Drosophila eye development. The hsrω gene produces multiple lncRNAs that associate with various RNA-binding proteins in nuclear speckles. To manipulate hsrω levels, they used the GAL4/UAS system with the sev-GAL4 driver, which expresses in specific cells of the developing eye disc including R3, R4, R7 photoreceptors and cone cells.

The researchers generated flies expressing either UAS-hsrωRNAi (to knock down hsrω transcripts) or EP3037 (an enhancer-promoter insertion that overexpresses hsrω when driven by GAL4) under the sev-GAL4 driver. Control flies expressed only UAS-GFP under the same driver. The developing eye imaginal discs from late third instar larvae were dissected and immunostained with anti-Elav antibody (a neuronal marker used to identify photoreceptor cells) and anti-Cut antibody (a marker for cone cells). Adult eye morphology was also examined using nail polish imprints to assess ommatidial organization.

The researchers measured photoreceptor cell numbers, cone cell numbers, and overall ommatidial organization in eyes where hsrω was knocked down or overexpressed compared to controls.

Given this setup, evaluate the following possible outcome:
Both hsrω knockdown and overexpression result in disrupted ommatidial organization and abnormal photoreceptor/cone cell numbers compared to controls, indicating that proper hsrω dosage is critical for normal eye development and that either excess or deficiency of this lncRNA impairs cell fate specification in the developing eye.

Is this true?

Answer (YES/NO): NO